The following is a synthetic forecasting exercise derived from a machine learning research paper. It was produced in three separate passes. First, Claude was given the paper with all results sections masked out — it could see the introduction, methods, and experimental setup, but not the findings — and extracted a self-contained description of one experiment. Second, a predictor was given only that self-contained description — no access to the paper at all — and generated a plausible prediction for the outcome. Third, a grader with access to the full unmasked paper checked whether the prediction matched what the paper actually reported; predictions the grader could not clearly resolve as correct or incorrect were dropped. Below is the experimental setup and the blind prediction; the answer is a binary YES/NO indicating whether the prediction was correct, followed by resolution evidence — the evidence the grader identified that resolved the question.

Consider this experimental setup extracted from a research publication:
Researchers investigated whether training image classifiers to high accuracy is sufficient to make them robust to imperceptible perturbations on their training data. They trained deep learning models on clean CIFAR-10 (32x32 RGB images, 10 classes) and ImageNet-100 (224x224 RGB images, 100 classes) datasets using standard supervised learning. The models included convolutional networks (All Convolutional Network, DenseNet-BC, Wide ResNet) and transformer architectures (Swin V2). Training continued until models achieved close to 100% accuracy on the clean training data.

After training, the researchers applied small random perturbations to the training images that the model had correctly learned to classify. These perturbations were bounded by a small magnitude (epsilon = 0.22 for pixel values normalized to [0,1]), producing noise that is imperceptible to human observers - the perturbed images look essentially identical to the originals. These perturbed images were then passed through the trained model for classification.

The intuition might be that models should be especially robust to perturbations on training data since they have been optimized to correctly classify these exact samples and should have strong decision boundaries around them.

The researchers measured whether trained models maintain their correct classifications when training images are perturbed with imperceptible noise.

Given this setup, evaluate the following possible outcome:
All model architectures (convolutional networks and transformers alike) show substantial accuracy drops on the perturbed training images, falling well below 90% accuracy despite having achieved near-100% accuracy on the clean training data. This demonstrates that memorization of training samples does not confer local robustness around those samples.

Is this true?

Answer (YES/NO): YES